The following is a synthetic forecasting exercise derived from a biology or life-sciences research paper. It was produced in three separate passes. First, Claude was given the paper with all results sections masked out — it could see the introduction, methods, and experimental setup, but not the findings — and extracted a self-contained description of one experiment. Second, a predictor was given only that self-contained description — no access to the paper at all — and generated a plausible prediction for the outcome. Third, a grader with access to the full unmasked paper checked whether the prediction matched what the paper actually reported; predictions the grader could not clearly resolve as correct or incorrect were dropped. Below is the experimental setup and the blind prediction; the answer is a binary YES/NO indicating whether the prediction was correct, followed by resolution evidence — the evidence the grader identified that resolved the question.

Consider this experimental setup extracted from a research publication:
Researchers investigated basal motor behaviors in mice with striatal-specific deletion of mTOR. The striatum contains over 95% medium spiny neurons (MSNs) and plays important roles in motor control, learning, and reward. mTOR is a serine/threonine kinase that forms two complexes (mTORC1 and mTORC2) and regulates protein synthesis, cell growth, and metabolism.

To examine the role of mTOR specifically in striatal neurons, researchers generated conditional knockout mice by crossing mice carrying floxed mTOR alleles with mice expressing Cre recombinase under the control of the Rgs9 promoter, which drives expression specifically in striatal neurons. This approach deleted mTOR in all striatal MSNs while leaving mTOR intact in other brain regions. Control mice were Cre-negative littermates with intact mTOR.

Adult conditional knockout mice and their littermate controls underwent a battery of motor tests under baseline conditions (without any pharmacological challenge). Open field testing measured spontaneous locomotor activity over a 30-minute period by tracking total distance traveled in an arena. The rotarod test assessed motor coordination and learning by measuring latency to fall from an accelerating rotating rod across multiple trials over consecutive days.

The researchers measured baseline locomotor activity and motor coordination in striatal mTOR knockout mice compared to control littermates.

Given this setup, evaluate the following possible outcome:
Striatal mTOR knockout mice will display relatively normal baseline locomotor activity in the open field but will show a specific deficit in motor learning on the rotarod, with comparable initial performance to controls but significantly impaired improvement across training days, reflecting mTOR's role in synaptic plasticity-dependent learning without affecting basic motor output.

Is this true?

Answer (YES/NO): NO